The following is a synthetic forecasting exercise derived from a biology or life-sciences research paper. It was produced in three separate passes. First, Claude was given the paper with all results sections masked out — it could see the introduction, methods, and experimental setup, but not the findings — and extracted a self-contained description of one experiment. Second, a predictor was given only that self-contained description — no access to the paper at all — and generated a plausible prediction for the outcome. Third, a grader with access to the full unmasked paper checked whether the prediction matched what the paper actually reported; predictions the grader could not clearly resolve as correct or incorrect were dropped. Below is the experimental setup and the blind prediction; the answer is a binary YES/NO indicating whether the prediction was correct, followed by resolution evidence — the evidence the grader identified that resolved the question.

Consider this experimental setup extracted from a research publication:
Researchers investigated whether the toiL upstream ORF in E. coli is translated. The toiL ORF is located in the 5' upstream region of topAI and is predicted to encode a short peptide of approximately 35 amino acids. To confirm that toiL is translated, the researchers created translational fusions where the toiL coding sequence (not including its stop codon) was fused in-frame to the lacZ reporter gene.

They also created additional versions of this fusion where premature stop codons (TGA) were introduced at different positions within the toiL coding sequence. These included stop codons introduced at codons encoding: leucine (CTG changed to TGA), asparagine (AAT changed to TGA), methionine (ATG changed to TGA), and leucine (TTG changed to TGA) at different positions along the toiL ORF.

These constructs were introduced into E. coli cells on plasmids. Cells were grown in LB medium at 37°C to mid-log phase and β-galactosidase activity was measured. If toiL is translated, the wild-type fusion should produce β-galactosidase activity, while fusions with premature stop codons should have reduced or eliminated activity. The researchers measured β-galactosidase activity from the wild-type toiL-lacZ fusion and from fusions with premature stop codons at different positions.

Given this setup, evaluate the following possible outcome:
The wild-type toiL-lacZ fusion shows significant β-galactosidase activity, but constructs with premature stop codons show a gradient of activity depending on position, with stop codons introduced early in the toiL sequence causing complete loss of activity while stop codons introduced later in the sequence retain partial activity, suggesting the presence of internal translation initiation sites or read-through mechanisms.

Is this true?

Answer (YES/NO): NO